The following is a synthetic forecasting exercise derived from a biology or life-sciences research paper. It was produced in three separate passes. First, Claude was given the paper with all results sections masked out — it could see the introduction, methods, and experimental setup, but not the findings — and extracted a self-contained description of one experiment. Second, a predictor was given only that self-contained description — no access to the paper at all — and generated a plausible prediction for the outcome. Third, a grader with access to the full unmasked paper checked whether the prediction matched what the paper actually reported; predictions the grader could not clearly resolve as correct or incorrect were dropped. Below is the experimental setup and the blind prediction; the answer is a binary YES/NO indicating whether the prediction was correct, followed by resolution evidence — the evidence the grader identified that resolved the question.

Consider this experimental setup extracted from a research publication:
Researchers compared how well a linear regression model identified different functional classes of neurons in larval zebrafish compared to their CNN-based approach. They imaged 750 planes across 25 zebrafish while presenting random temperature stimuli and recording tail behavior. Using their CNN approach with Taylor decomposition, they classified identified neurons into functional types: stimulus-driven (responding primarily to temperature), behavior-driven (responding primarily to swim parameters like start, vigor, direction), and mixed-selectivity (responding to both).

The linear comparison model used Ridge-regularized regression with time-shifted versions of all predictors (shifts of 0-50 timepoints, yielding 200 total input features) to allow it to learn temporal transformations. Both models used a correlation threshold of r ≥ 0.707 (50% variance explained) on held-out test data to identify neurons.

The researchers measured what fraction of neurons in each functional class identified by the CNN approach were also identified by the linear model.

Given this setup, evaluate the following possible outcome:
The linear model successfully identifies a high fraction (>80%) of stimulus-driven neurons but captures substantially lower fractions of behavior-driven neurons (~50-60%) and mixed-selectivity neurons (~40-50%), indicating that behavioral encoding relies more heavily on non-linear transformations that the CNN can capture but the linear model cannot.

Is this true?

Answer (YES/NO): NO